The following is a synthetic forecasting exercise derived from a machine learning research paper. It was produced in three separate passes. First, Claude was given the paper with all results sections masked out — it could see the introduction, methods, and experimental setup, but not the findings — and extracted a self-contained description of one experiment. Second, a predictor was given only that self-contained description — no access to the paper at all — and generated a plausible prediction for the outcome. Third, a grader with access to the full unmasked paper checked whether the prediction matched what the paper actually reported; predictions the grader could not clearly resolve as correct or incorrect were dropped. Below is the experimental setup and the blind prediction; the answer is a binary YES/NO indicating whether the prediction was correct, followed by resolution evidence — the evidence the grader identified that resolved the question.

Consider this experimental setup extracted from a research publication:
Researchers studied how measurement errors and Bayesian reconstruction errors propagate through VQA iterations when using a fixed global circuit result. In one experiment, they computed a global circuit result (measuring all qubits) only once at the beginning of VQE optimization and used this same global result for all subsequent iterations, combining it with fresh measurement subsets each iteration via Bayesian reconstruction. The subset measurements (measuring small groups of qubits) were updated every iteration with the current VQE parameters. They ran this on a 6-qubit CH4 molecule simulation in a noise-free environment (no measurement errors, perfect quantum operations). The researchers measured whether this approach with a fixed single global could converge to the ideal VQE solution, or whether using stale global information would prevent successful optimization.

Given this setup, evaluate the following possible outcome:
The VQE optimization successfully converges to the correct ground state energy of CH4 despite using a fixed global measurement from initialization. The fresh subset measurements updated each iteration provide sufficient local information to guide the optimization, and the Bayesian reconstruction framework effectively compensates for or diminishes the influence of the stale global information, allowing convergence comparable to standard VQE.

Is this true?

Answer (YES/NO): NO